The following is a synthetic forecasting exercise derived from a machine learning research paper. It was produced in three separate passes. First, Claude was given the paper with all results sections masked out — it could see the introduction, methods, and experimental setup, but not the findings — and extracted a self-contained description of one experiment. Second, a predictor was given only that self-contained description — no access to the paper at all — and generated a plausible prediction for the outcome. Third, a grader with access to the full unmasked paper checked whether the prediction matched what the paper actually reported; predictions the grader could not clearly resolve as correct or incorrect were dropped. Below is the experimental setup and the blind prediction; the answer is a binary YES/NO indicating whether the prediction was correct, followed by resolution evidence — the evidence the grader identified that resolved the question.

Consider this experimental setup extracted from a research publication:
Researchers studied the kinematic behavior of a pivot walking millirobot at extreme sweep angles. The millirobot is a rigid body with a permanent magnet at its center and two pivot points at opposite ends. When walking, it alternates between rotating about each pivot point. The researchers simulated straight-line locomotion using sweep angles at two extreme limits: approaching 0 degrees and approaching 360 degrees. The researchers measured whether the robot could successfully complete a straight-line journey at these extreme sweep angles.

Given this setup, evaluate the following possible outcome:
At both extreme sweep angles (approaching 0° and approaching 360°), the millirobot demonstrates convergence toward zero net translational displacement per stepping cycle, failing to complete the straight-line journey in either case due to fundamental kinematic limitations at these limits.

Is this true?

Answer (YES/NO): YES